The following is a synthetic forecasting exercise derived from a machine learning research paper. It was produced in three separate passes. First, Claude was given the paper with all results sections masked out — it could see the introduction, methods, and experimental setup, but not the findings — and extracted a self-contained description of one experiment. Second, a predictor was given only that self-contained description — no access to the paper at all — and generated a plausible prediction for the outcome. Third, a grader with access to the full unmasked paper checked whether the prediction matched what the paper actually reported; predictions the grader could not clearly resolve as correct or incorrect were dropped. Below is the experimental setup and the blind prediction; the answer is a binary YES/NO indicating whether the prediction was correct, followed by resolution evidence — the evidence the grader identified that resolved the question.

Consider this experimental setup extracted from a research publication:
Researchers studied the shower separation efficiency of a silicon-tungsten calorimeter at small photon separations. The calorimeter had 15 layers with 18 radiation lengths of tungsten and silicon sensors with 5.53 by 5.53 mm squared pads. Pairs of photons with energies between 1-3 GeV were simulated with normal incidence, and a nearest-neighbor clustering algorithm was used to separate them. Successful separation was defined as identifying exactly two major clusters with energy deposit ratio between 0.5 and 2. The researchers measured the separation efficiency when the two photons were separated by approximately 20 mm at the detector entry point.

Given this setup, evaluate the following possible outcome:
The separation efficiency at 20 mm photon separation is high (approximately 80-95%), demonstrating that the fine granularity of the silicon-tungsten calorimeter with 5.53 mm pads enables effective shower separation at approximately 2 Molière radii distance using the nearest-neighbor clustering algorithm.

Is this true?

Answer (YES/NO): NO